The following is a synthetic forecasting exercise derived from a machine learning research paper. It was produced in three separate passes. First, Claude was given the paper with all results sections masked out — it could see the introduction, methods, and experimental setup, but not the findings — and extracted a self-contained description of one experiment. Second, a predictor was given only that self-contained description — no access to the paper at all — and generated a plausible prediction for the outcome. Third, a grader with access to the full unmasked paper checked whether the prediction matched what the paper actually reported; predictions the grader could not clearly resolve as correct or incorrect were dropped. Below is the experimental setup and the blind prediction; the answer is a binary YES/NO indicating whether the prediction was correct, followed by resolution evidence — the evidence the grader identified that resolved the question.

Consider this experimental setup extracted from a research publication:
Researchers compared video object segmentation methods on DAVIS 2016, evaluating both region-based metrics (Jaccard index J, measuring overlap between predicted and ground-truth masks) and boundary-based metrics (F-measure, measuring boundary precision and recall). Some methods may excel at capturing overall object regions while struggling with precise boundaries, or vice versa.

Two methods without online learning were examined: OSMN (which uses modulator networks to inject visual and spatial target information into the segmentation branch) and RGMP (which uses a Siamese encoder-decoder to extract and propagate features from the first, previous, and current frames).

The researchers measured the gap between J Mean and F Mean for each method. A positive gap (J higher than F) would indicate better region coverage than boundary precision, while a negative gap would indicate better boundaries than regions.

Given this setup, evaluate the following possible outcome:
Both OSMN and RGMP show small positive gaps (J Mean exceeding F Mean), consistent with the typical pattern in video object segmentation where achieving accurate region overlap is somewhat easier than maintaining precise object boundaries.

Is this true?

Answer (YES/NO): NO